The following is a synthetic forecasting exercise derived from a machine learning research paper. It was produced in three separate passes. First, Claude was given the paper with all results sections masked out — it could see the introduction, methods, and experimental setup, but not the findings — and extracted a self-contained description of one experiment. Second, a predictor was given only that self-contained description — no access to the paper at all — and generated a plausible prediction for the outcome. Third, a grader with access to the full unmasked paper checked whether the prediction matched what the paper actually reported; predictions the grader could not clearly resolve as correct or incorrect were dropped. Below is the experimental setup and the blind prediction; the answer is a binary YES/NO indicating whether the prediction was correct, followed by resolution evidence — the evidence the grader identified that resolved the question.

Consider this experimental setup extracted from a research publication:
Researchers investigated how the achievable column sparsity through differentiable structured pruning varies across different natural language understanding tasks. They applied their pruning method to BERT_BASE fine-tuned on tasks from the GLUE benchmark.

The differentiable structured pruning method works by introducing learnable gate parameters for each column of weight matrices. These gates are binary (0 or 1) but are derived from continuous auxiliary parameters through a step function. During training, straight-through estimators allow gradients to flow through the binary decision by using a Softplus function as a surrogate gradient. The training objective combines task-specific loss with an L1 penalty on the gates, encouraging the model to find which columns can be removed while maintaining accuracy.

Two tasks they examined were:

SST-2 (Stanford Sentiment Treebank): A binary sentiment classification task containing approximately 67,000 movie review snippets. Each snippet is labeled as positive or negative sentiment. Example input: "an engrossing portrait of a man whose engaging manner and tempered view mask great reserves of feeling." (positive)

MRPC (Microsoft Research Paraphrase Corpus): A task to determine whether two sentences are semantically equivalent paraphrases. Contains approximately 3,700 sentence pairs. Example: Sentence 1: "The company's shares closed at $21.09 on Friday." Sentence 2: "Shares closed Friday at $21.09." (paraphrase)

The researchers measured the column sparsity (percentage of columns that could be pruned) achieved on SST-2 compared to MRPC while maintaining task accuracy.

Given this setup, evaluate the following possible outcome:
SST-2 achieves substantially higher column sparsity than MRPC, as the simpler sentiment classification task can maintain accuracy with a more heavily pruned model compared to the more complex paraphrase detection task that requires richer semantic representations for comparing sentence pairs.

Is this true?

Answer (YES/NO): YES